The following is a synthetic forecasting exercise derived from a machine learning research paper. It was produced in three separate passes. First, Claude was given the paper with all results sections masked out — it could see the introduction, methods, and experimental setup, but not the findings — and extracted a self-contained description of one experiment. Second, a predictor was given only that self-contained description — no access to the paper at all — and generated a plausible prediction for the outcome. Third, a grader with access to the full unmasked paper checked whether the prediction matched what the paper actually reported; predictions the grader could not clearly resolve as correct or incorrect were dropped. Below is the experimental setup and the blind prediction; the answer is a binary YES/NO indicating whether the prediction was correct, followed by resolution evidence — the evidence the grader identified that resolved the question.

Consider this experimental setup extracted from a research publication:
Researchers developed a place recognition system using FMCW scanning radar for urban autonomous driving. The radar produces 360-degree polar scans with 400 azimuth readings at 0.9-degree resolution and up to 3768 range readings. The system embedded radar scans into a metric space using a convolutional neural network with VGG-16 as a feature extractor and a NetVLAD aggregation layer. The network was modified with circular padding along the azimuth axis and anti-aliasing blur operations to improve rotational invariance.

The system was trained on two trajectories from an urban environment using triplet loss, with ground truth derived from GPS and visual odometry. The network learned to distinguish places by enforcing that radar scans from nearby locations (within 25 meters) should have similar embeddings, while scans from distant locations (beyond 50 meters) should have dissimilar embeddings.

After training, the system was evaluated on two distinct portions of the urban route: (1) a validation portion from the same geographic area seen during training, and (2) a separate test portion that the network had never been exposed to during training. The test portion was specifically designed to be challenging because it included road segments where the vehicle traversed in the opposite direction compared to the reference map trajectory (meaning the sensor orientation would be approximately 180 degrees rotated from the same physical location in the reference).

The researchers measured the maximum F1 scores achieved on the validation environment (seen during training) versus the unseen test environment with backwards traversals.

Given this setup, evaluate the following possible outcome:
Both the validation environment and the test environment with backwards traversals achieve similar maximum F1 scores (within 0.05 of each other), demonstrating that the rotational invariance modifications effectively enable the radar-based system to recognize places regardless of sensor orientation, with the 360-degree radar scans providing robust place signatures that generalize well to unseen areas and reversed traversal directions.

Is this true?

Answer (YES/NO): NO